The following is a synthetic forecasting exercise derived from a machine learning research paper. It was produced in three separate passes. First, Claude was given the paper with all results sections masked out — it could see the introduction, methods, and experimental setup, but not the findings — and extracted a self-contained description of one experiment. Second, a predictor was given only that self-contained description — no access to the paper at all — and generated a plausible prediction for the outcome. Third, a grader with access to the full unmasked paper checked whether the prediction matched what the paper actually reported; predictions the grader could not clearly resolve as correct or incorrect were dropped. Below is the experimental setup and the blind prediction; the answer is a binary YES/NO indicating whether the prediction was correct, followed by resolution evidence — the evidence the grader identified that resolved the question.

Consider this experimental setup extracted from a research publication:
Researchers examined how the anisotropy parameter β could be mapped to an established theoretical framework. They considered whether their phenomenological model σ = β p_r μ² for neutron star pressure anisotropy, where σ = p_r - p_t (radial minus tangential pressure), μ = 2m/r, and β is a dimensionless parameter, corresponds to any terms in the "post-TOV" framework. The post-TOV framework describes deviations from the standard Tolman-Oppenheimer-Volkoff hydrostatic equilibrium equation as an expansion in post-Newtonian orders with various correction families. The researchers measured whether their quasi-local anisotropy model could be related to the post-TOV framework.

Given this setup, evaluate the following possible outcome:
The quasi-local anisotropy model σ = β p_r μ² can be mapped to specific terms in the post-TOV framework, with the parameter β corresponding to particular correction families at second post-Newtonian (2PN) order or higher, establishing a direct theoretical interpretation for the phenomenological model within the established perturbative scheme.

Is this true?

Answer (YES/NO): YES